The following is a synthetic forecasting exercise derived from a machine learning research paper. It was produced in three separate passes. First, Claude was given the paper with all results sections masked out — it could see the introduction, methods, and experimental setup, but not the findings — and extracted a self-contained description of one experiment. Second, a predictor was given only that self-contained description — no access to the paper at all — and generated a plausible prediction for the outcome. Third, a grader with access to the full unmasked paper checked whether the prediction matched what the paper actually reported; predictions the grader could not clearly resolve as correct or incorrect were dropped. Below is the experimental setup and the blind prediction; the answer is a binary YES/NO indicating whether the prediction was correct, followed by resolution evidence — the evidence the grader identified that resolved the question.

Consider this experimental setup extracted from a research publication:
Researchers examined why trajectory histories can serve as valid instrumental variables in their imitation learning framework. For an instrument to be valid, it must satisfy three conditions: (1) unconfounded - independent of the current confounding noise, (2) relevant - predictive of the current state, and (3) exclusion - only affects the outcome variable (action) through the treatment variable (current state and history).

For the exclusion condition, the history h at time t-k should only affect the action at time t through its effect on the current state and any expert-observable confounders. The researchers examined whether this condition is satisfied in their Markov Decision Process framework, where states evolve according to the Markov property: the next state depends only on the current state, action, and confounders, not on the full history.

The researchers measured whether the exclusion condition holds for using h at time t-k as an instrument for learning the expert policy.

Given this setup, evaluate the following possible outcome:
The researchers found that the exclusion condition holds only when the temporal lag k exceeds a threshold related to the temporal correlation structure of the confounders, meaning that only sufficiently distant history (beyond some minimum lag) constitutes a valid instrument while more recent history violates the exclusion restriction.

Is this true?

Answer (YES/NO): NO